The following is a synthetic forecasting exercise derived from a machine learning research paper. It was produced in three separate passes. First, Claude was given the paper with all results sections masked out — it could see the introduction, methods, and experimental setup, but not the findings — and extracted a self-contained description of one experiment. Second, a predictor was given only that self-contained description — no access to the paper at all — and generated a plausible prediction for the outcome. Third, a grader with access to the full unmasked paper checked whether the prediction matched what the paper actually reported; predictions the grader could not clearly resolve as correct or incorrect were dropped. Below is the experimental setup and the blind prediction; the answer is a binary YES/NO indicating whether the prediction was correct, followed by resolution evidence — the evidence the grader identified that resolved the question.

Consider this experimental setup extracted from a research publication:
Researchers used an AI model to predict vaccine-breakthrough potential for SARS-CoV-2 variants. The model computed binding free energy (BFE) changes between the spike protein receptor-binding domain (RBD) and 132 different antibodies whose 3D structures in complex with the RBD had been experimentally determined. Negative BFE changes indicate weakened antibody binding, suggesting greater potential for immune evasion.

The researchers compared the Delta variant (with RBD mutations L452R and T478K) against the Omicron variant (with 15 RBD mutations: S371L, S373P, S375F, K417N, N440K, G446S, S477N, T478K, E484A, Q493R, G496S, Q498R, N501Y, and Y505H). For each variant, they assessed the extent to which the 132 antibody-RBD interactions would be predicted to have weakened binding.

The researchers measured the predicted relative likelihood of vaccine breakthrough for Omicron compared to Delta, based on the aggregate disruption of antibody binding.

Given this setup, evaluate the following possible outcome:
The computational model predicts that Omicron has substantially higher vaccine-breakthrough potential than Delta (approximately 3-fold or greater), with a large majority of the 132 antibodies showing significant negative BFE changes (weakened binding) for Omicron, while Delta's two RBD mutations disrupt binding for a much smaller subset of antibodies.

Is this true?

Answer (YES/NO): NO